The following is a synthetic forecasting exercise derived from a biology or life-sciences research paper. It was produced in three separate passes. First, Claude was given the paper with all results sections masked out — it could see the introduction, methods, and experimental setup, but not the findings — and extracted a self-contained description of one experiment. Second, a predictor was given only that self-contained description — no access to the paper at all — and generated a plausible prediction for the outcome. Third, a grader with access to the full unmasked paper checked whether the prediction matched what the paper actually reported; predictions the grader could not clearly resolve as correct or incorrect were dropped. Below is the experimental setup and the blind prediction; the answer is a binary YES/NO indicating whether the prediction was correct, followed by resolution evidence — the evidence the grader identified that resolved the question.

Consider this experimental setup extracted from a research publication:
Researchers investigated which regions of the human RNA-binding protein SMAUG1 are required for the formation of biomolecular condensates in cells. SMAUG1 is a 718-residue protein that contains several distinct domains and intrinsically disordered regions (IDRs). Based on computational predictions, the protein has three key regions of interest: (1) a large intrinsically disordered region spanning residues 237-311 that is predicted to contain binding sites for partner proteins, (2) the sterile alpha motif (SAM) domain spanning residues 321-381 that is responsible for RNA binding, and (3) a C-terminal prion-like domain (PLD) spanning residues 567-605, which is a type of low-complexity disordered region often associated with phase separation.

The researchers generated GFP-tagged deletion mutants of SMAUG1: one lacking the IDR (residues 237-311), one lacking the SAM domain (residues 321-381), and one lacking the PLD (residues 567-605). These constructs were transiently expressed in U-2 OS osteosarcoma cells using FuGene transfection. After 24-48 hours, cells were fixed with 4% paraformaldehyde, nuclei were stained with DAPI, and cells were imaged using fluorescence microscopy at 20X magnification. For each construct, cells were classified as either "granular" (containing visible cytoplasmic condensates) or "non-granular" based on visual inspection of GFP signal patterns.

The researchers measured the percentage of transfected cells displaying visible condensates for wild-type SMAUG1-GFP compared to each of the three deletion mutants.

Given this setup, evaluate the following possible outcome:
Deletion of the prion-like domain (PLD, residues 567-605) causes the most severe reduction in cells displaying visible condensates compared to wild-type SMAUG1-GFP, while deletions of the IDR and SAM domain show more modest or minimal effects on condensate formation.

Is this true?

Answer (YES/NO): YES